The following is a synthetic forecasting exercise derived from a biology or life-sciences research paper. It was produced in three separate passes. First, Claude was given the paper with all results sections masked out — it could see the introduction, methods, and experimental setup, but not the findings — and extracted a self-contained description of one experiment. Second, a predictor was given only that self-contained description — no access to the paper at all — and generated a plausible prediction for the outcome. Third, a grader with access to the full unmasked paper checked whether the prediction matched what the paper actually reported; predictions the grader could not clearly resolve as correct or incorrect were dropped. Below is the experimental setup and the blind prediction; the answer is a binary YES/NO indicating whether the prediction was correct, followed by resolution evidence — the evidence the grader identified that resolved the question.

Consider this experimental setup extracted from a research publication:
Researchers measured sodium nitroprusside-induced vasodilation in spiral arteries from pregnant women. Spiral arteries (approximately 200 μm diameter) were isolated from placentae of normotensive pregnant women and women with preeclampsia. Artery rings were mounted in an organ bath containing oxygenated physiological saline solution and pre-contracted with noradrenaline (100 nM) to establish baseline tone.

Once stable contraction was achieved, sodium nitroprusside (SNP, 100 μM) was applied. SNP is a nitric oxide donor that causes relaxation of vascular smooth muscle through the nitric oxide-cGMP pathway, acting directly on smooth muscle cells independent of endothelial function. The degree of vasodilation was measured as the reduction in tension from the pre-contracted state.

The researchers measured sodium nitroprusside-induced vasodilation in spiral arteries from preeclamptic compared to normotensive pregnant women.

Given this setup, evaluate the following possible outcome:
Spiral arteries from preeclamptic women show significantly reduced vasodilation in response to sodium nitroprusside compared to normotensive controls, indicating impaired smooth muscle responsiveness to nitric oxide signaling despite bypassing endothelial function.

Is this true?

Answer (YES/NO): YES